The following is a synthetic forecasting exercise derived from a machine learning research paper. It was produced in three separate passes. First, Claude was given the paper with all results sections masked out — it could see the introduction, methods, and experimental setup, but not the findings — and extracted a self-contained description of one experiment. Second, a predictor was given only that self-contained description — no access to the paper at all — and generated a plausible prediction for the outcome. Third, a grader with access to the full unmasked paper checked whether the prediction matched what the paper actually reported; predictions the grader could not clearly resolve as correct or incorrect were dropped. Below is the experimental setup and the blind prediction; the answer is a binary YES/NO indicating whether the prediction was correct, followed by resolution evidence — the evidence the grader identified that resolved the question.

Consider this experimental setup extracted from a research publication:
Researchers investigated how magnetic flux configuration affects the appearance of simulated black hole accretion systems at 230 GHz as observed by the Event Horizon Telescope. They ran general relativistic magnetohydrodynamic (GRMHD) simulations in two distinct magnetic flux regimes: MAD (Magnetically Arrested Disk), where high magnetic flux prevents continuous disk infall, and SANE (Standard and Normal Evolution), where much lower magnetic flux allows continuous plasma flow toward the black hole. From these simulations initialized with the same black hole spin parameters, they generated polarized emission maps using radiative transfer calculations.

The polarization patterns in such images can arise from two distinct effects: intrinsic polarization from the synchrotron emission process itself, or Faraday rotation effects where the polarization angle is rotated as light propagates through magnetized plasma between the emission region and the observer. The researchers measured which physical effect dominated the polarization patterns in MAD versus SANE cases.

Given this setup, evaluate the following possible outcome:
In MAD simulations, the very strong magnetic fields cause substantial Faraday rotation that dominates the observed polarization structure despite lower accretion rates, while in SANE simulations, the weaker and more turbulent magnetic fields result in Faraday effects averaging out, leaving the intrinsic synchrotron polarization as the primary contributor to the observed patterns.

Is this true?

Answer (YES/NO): NO